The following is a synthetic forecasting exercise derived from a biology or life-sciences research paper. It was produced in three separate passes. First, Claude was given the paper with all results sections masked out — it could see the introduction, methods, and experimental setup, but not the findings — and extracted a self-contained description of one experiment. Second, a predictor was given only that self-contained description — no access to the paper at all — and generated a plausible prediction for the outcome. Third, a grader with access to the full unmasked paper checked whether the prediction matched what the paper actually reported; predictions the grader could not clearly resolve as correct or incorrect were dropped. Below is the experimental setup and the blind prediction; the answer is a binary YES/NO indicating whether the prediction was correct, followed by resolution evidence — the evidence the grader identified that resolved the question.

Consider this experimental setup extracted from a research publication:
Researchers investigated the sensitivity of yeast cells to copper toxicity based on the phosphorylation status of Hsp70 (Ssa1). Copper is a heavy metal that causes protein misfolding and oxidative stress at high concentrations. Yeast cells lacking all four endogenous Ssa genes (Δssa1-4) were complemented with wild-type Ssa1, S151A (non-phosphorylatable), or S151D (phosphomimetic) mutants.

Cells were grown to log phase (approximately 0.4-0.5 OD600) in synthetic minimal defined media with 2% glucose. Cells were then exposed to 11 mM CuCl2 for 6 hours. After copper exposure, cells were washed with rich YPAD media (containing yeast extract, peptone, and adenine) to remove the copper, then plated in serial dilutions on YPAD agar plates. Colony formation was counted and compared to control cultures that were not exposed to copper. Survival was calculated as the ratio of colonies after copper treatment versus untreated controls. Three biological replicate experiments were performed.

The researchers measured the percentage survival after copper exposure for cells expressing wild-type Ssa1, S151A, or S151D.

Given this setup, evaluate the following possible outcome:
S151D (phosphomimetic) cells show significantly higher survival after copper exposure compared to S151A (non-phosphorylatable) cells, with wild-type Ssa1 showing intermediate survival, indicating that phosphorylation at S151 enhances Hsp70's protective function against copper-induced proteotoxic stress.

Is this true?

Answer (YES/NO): NO